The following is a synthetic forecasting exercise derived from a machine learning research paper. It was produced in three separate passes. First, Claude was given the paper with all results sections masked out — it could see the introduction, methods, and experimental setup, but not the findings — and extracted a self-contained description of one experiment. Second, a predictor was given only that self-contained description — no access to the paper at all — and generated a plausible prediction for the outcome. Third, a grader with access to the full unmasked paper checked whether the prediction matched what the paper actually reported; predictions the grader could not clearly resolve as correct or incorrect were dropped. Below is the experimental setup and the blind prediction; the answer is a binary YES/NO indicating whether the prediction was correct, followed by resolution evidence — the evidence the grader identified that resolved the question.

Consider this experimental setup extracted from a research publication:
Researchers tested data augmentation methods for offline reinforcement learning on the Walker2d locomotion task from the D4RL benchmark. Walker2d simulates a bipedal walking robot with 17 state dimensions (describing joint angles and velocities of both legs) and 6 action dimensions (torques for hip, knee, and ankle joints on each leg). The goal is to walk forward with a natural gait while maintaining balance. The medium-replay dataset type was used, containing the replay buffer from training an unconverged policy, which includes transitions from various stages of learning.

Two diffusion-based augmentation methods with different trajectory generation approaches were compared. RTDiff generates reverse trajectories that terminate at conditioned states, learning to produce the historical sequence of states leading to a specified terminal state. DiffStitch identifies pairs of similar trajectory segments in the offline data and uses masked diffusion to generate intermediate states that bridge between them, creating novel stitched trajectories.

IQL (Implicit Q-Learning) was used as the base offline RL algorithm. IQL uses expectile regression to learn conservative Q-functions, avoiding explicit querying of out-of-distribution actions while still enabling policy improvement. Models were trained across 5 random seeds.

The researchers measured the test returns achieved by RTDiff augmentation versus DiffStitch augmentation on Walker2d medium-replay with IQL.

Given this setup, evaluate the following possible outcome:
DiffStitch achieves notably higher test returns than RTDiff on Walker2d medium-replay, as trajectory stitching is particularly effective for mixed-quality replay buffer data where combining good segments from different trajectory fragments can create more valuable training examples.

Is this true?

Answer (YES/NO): YES